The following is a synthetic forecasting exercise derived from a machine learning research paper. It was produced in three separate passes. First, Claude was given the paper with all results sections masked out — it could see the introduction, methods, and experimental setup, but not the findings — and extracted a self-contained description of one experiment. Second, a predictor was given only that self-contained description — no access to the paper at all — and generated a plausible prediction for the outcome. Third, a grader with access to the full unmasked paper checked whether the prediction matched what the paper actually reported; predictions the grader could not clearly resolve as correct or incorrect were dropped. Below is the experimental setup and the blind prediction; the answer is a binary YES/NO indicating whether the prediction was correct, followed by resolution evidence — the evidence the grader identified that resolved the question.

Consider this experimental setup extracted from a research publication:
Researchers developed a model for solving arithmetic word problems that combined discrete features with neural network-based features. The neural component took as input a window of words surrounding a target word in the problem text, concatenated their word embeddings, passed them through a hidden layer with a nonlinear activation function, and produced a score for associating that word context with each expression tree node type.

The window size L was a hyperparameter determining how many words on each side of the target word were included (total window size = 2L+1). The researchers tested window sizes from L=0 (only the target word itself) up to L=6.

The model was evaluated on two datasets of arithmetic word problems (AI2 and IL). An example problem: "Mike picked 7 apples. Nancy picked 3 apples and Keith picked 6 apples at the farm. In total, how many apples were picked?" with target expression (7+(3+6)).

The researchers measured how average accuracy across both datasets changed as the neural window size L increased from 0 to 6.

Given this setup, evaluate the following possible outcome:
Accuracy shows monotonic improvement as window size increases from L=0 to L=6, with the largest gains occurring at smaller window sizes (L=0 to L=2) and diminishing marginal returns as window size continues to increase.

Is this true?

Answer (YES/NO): NO